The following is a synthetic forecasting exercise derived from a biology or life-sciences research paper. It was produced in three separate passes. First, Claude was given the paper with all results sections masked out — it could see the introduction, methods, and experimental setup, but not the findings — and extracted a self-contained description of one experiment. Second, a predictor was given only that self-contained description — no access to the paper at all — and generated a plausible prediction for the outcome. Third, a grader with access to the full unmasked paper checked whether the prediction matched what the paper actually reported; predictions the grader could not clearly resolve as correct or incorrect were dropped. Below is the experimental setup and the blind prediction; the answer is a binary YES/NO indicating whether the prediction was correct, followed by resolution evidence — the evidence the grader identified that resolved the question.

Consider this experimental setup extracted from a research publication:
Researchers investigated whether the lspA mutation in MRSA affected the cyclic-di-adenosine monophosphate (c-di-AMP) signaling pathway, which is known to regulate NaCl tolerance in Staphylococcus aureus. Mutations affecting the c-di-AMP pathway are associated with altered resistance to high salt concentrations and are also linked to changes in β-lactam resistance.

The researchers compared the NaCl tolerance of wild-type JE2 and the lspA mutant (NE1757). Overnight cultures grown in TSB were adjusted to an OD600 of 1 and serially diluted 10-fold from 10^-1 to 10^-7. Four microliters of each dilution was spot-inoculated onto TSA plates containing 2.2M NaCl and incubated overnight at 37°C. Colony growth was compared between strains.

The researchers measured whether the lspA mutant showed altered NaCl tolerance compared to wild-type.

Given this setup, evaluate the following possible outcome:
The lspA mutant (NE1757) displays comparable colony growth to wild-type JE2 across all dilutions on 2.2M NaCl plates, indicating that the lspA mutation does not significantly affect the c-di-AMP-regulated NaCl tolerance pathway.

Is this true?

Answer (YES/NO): YES